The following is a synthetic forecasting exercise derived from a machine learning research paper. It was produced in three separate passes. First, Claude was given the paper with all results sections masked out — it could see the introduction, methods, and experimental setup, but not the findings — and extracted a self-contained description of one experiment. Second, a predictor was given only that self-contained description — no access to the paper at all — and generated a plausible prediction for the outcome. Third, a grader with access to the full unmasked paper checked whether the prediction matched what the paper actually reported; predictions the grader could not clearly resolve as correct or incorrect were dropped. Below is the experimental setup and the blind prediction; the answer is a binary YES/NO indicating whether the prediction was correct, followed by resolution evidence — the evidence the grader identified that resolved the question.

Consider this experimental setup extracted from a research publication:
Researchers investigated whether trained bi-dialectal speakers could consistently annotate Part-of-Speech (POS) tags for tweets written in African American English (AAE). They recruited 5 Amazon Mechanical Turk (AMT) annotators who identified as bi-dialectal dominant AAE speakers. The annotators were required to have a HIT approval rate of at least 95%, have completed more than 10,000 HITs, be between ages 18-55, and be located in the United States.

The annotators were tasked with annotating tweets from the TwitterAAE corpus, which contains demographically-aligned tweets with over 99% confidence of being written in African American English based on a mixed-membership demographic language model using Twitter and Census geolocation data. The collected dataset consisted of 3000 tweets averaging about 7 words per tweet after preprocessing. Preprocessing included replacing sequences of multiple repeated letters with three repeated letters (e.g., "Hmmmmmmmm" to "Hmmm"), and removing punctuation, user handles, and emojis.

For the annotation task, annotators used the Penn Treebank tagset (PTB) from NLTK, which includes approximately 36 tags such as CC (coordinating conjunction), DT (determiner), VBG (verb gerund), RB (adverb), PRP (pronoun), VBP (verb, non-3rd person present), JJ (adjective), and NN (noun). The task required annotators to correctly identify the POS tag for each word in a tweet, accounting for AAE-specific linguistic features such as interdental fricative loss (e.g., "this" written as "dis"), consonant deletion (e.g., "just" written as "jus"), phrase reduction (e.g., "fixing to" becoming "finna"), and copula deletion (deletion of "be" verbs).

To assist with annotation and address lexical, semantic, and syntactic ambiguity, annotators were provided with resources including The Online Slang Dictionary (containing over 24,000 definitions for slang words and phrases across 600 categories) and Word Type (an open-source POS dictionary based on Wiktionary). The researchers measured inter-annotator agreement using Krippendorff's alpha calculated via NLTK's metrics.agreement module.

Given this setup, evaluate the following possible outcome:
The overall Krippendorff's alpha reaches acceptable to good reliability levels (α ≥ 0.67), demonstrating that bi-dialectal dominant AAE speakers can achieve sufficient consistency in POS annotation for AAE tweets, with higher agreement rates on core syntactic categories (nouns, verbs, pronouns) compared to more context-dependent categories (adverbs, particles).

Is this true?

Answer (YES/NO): NO